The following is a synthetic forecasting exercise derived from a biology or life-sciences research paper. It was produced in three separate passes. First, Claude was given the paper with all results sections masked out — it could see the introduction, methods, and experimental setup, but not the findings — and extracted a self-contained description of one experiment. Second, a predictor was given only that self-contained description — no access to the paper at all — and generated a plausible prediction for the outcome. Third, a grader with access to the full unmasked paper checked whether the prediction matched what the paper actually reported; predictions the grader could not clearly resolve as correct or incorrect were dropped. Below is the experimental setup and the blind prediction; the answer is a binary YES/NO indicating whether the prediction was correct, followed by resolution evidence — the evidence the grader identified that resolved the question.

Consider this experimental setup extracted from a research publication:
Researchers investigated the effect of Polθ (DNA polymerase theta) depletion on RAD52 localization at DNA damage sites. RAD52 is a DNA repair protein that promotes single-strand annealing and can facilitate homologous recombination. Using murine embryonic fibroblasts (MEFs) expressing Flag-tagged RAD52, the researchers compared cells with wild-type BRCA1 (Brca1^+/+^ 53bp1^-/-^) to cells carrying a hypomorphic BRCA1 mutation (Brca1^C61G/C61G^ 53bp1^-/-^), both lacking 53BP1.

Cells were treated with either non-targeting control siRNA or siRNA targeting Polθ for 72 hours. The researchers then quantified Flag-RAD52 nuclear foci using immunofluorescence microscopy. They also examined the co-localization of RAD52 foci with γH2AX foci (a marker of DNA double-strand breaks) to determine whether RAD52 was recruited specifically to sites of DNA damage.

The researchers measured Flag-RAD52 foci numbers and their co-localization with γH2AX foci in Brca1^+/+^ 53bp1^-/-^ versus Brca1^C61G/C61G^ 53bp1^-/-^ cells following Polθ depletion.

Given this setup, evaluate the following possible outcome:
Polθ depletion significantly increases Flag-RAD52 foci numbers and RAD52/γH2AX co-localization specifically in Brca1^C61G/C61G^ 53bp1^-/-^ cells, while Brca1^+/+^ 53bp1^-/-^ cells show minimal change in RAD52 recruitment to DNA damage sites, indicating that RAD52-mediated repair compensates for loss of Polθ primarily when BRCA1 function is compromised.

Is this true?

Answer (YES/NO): NO